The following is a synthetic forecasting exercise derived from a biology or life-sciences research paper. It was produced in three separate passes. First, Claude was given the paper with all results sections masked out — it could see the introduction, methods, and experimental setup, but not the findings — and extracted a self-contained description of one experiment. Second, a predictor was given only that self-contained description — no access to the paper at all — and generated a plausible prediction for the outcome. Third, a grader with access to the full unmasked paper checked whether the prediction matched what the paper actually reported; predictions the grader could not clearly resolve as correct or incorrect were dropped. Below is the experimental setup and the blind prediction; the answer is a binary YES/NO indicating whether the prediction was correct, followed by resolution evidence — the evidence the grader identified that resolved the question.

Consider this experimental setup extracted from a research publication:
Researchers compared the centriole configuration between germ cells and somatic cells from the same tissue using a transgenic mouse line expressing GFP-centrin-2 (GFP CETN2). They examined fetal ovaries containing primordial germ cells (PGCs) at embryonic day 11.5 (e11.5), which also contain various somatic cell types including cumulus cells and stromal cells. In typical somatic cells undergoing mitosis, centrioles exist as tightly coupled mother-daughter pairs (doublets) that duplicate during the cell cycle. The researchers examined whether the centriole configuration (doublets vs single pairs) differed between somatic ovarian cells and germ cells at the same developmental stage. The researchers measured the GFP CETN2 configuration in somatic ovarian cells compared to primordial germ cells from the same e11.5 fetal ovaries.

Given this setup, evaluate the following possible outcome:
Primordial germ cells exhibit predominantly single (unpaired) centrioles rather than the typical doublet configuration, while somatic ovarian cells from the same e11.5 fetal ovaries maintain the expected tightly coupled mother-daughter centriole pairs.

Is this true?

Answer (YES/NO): NO